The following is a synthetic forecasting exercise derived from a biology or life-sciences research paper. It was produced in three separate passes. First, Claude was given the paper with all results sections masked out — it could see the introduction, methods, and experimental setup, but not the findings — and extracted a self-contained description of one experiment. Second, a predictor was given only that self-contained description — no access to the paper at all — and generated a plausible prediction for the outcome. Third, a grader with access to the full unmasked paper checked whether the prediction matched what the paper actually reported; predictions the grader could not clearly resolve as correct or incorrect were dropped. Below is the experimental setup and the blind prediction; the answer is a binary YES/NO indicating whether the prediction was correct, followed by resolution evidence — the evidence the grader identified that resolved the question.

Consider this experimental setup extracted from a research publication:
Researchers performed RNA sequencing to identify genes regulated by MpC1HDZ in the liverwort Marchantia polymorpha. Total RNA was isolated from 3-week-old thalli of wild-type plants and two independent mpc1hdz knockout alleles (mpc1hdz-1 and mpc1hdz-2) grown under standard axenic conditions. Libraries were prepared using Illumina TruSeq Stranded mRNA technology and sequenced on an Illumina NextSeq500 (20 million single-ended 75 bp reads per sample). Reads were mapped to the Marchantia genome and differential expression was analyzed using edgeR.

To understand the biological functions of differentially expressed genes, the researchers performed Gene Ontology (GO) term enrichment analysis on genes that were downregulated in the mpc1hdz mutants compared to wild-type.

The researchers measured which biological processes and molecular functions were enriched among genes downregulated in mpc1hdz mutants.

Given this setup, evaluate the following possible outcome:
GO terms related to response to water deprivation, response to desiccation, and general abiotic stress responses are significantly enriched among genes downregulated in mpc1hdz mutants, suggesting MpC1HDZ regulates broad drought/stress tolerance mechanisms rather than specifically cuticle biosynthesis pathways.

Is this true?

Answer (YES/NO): NO